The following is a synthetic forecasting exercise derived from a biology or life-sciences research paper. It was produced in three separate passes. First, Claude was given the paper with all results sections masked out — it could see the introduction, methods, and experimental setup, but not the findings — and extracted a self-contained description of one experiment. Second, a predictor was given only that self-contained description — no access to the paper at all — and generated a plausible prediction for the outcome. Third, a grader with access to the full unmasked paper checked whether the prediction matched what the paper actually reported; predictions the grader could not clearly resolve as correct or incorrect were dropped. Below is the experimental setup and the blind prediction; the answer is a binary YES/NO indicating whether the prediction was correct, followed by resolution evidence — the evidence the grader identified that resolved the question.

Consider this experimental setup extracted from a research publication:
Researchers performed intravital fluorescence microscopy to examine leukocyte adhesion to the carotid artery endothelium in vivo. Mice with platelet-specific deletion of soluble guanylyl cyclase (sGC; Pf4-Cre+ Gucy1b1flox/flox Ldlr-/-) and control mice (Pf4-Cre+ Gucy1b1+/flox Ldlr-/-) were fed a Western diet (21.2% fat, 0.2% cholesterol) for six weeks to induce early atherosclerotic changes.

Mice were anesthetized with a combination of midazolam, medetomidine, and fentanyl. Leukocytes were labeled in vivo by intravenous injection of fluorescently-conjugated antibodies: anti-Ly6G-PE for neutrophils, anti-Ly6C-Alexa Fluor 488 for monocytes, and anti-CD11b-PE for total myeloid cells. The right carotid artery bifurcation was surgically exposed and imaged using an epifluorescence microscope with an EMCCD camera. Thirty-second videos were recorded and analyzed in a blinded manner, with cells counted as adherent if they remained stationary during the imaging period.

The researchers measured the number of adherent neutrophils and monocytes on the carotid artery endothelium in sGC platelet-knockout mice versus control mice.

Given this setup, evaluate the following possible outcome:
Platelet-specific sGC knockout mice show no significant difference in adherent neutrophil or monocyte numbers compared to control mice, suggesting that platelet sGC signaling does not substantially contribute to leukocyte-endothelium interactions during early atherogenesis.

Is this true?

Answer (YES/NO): NO